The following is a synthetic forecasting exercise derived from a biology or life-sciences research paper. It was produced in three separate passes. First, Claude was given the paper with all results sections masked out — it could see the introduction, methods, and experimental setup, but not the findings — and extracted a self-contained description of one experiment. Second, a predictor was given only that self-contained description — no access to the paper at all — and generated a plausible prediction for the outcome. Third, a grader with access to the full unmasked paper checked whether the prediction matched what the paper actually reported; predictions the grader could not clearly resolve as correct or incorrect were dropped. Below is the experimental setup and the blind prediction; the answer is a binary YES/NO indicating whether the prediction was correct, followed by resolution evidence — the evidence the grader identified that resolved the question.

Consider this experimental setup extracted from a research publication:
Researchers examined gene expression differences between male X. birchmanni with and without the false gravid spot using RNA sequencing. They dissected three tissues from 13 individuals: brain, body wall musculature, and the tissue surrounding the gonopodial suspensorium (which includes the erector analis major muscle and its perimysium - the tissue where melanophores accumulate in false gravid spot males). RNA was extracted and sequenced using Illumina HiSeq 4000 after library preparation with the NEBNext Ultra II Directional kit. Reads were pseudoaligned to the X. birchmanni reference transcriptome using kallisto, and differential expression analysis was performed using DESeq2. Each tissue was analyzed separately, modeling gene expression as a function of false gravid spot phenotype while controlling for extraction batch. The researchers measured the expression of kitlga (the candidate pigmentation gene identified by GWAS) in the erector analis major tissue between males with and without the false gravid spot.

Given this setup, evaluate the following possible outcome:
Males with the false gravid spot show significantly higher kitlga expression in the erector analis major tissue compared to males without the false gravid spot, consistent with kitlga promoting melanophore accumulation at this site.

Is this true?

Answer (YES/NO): YES